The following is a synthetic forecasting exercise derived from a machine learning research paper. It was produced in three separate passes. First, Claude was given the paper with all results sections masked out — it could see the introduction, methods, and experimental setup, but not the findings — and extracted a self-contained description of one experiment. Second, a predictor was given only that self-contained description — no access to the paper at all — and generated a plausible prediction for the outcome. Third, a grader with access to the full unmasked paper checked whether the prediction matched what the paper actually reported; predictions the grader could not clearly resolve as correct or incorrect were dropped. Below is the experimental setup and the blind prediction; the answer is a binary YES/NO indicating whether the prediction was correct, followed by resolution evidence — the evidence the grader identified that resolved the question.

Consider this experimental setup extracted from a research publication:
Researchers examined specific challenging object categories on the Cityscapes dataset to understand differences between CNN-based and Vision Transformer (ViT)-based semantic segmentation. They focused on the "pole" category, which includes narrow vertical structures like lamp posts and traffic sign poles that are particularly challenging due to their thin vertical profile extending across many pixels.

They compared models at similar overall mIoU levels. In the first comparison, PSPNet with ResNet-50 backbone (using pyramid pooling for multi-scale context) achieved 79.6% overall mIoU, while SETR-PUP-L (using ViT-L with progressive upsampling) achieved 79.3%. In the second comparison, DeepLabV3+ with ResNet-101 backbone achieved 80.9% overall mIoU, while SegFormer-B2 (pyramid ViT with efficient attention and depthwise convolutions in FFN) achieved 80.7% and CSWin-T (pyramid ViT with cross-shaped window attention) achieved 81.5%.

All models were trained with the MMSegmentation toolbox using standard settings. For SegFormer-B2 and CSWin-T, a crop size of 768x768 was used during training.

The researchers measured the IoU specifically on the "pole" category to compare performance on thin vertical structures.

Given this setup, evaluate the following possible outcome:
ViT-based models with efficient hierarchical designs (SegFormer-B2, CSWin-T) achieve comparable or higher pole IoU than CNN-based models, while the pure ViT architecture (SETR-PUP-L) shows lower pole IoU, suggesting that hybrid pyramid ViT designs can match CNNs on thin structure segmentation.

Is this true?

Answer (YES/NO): NO